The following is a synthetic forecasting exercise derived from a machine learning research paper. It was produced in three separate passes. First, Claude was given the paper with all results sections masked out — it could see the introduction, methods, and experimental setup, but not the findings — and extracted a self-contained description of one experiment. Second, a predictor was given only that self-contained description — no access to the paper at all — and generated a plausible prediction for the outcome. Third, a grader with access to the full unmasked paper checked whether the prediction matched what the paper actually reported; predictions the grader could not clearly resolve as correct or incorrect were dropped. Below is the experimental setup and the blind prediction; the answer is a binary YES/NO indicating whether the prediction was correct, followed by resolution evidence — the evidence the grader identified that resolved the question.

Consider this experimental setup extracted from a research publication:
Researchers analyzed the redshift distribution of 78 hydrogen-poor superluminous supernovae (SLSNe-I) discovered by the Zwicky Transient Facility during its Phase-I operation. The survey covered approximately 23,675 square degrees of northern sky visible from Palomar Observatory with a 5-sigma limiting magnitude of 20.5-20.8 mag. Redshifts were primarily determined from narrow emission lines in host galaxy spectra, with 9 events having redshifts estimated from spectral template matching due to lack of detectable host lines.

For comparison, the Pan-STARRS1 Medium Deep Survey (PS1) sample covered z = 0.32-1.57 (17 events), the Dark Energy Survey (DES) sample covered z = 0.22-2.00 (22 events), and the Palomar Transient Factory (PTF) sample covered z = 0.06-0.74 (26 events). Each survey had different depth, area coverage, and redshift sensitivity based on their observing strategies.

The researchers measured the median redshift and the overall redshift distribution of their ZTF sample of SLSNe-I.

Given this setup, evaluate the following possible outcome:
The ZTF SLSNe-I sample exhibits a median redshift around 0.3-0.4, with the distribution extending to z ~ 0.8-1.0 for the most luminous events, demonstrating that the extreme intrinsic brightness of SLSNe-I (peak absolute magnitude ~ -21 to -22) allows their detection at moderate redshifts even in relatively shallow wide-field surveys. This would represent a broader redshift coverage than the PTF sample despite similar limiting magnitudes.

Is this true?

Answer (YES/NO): NO